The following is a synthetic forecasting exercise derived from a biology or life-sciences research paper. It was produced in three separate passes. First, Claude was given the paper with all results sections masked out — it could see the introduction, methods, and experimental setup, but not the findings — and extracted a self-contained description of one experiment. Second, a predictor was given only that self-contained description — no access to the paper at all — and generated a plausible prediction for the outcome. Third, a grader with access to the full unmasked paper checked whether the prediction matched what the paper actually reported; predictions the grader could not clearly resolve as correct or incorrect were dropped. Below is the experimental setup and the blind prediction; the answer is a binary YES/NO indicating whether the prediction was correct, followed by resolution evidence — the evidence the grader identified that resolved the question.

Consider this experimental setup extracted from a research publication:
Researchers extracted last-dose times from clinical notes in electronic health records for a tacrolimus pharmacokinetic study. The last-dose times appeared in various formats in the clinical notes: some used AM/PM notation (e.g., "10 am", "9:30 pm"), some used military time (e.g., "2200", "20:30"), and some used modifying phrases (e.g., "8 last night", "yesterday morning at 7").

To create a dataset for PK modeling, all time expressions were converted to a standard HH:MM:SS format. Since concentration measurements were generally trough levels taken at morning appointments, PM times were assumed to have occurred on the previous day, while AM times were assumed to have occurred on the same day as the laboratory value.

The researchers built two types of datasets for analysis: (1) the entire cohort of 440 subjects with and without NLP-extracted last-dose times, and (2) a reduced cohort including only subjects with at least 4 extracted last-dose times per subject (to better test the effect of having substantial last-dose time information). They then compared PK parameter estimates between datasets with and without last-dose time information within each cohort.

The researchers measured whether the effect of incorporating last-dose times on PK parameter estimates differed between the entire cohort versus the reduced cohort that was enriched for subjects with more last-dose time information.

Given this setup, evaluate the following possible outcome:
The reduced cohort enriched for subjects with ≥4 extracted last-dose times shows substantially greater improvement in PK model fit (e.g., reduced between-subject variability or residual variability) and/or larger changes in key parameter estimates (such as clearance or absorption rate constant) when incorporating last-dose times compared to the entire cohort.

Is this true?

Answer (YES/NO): NO